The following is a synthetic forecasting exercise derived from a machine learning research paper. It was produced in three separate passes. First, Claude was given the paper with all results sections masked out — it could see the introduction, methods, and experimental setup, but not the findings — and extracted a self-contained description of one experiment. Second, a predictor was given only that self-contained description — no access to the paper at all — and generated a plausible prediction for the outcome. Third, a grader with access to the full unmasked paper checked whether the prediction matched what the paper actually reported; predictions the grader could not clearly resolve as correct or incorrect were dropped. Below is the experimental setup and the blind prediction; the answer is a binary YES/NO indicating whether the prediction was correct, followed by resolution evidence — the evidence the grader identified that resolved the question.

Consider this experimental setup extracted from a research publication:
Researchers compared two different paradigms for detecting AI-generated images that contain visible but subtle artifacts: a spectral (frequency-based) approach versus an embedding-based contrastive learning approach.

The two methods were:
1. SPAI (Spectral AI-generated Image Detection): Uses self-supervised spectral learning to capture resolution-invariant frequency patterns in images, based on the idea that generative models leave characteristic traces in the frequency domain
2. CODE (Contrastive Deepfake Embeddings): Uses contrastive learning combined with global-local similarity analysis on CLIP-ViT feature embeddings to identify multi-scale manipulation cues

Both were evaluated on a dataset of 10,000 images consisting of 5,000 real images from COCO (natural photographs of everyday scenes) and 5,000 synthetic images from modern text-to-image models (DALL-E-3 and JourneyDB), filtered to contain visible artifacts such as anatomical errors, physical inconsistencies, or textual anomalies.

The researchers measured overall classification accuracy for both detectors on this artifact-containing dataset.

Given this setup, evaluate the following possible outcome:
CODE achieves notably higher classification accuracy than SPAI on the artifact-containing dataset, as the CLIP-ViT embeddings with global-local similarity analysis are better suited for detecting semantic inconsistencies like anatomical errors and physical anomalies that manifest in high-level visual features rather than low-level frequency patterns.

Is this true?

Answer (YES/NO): NO